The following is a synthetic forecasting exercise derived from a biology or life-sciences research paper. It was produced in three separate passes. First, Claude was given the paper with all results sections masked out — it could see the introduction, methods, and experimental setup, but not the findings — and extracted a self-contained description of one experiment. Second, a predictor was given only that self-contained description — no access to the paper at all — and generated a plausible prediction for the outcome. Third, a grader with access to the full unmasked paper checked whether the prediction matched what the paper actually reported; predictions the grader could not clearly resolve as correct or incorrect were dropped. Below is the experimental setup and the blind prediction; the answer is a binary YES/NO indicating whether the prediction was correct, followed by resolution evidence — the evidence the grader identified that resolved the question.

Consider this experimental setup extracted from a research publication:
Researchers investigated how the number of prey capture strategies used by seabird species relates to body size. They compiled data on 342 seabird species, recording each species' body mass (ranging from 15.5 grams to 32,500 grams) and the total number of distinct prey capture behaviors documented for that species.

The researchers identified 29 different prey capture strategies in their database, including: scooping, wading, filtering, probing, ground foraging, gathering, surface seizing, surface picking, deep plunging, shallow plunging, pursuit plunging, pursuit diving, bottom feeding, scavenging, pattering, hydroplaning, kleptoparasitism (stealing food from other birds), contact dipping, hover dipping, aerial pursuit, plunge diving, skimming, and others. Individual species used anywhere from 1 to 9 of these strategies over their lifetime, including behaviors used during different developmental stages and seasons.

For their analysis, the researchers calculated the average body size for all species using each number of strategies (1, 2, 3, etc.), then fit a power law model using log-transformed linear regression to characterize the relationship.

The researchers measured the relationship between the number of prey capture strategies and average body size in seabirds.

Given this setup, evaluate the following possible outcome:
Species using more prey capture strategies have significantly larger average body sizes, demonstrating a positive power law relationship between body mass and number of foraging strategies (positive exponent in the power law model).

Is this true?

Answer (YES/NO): NO